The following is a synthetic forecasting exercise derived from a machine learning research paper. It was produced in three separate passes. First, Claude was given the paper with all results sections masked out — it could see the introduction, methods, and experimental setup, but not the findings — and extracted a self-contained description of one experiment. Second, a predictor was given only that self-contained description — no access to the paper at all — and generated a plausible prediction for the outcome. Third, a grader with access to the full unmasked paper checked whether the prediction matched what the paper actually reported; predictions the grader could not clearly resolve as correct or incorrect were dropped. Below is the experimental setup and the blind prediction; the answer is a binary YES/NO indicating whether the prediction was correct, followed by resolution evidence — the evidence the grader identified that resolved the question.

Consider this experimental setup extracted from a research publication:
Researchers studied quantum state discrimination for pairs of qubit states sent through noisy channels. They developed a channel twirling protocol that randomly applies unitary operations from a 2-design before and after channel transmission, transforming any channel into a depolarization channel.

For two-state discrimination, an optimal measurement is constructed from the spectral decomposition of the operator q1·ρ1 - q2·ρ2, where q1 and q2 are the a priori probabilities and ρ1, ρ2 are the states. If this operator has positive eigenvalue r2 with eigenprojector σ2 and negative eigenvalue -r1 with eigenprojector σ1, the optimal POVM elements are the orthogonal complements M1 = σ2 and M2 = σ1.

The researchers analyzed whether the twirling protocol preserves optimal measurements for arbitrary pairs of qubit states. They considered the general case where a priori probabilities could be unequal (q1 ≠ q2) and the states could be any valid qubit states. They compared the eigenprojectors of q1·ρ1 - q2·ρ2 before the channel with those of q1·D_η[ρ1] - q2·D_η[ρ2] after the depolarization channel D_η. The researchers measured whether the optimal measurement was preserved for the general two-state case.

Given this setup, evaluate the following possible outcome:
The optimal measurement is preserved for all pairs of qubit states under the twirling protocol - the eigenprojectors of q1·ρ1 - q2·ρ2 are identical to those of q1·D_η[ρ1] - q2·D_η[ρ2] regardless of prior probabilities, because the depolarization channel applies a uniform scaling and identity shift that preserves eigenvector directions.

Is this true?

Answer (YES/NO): YES